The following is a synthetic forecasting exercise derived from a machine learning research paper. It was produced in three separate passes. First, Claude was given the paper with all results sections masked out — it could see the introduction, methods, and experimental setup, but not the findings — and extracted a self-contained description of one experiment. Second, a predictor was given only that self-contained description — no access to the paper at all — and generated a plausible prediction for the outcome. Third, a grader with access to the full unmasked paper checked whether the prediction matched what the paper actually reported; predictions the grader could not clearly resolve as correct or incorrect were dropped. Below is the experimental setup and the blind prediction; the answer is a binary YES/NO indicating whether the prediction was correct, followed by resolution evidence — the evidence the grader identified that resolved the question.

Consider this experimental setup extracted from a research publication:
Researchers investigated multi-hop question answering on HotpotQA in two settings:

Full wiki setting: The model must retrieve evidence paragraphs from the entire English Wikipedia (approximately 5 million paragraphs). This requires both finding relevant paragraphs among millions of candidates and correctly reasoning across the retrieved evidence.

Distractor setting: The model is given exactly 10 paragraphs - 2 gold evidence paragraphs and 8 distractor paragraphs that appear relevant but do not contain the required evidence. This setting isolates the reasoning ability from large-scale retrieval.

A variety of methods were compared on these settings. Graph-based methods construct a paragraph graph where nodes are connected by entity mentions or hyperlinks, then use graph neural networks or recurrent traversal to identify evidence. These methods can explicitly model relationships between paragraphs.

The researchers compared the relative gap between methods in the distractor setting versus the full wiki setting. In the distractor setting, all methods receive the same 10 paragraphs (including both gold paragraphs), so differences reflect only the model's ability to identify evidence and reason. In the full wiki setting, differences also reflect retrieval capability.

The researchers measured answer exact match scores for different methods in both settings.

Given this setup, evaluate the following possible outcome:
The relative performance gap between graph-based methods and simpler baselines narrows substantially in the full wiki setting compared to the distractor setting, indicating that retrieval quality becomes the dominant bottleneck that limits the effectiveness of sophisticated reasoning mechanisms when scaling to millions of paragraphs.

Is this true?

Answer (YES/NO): NO